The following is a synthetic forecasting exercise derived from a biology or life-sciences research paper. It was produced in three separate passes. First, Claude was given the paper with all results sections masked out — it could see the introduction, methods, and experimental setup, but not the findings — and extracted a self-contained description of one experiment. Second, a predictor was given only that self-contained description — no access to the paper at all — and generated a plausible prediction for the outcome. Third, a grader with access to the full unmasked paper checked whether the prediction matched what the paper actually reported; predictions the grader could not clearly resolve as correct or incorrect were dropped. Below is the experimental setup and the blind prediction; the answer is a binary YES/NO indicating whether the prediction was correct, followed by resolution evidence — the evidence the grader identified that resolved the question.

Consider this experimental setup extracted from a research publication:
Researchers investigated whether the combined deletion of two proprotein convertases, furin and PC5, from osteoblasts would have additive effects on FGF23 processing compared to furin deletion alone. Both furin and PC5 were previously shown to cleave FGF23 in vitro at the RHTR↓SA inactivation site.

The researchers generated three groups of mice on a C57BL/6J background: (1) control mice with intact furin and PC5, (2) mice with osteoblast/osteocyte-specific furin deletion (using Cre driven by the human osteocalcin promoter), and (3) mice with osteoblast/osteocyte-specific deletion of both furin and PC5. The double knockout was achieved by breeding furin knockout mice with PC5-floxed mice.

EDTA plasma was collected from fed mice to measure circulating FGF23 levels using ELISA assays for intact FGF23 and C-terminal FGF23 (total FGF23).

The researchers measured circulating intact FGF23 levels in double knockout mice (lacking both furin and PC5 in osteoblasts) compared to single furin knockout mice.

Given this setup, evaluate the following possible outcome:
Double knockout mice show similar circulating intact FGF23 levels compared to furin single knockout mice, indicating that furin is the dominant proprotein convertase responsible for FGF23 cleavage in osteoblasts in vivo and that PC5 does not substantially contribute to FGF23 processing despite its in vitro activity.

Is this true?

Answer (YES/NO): YES